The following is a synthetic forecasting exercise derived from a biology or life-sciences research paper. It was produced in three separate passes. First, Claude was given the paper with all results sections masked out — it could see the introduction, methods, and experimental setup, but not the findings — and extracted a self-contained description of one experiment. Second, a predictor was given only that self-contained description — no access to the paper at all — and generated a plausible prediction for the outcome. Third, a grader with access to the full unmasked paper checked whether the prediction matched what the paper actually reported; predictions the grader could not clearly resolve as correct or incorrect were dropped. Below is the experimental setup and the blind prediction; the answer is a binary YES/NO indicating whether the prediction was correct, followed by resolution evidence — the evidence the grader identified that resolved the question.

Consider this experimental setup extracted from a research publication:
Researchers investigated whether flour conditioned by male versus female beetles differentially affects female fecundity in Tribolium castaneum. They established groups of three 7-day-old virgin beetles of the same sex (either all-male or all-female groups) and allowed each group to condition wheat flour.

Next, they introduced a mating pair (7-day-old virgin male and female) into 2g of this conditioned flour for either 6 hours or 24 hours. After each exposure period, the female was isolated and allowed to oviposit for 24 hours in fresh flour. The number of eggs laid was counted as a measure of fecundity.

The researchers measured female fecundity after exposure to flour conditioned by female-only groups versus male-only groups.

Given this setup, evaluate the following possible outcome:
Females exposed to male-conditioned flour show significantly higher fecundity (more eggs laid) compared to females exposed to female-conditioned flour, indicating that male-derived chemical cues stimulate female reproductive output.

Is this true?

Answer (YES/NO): NO